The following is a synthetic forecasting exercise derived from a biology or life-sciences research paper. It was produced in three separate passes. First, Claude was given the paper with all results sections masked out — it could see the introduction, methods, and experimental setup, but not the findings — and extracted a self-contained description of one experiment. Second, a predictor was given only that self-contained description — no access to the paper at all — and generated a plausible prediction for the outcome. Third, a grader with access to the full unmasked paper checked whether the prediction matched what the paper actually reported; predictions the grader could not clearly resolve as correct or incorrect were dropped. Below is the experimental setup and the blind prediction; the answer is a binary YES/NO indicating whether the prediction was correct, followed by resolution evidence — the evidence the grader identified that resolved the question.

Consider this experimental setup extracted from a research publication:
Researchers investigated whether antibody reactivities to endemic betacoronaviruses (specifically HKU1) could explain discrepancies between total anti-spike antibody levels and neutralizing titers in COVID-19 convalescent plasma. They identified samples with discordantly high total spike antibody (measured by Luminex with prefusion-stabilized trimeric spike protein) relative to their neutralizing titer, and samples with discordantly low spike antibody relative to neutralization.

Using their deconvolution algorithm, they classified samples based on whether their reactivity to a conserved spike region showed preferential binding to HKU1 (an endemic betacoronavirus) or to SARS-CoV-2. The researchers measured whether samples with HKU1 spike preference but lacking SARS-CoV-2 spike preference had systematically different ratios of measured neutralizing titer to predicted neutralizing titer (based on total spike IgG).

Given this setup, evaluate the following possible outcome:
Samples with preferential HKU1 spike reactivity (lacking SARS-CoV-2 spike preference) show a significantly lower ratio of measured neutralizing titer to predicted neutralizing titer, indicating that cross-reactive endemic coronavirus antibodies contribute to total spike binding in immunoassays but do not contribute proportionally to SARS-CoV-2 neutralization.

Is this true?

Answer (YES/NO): YES